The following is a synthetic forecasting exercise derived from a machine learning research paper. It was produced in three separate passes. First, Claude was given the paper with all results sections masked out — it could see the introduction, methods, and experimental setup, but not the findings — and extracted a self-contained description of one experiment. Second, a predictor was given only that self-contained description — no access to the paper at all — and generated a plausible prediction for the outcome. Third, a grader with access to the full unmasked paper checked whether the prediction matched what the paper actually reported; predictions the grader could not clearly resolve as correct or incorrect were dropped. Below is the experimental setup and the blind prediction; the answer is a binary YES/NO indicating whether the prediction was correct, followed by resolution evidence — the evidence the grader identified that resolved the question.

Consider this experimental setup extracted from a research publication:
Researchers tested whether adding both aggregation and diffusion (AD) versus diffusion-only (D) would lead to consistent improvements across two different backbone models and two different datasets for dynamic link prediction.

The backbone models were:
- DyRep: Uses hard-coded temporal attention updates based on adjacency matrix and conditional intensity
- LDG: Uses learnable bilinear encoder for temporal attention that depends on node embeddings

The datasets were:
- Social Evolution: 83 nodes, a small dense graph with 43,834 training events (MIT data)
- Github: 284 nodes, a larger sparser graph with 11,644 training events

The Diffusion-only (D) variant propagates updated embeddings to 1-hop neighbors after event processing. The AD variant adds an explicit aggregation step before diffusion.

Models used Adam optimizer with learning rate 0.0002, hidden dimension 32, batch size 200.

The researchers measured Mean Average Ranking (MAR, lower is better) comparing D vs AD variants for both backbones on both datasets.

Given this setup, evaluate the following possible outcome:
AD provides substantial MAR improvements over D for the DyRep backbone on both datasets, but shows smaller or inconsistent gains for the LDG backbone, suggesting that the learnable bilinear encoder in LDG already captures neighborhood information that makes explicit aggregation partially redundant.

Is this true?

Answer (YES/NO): NO